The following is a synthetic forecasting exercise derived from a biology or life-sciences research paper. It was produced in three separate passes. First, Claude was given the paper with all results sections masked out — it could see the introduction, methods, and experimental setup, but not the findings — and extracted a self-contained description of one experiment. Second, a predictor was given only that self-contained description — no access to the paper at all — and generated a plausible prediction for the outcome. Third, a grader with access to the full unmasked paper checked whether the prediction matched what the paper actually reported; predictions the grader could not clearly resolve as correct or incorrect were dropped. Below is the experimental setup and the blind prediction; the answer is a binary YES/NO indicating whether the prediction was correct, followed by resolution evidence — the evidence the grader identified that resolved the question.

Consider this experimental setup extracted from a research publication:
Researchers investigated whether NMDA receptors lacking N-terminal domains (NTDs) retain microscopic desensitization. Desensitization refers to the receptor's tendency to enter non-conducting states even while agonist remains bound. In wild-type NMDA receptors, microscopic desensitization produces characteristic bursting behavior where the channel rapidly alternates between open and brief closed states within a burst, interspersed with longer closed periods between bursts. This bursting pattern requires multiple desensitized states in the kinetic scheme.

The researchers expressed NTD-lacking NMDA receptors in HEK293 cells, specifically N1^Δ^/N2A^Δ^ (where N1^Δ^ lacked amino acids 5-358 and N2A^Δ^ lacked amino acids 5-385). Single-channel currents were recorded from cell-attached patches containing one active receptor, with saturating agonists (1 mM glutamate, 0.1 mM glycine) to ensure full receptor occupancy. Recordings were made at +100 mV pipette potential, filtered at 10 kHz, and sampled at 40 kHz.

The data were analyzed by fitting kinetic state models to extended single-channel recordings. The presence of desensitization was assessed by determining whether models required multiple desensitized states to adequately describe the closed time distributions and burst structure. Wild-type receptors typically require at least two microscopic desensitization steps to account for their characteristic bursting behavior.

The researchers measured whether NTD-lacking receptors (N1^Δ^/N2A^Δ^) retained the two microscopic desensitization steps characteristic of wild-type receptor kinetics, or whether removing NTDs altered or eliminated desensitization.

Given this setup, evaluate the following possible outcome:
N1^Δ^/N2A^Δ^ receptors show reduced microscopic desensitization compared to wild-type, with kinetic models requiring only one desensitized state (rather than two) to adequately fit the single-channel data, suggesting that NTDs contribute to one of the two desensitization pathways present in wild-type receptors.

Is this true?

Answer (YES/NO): NO